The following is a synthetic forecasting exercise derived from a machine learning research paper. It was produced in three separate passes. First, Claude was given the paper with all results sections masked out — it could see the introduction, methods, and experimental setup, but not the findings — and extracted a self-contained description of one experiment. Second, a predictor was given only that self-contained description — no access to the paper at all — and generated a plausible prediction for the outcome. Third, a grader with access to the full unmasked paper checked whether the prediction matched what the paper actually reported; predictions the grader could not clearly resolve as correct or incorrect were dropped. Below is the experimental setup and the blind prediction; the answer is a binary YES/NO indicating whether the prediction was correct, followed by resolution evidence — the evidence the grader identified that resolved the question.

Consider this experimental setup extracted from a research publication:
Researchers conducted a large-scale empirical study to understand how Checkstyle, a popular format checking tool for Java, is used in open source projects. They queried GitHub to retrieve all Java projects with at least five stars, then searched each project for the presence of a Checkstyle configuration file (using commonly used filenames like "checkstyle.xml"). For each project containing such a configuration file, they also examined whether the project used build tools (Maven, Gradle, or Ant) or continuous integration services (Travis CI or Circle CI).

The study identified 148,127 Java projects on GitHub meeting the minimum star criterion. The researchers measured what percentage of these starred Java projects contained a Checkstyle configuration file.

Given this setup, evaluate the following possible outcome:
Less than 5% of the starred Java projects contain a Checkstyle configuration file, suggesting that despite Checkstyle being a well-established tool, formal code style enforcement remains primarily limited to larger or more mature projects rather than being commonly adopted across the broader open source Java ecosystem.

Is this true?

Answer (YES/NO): YES